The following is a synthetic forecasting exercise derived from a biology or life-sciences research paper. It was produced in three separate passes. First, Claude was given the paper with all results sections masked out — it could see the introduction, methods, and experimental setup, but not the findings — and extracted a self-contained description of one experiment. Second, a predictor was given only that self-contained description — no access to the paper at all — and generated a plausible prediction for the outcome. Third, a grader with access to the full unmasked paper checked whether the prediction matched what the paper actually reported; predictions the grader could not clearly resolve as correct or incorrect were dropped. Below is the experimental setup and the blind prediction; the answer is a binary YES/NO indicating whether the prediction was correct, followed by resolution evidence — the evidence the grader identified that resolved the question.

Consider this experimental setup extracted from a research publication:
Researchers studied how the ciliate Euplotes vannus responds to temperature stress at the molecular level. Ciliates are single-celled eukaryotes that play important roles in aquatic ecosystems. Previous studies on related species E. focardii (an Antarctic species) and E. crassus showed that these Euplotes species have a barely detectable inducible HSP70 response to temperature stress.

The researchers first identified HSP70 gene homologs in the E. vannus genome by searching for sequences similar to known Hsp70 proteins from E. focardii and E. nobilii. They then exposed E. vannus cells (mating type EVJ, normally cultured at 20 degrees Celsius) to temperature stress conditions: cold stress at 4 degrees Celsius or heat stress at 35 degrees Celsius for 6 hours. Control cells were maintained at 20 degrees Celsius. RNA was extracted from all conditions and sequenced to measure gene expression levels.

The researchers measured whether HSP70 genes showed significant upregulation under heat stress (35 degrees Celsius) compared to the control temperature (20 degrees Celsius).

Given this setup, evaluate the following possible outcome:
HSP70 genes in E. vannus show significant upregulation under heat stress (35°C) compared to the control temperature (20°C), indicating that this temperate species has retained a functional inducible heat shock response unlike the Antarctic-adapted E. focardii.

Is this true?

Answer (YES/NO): NO